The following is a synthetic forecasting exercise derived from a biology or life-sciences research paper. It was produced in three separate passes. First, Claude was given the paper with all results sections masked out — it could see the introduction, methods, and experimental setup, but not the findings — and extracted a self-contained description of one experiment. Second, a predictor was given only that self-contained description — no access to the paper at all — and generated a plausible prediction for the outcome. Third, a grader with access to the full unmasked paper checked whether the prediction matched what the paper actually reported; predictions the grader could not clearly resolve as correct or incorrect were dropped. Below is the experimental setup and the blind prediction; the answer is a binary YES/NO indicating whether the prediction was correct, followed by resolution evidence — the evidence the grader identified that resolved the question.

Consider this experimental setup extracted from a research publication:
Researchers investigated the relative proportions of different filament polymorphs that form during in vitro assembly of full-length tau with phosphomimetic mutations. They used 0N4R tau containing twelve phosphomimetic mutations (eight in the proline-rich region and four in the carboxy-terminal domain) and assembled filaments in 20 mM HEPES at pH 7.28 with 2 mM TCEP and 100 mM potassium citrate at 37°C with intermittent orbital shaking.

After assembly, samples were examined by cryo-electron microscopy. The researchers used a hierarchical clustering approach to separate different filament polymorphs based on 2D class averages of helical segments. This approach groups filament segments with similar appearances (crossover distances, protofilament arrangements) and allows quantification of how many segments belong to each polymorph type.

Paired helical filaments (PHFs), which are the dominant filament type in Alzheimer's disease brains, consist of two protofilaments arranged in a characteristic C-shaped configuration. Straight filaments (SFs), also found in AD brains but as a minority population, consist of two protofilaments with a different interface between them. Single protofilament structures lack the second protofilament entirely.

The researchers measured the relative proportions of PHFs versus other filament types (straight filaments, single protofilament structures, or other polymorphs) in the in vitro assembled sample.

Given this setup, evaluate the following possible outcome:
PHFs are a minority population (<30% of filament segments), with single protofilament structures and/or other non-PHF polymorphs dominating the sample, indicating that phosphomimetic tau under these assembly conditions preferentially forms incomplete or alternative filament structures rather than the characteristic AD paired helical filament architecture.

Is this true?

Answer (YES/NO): YES